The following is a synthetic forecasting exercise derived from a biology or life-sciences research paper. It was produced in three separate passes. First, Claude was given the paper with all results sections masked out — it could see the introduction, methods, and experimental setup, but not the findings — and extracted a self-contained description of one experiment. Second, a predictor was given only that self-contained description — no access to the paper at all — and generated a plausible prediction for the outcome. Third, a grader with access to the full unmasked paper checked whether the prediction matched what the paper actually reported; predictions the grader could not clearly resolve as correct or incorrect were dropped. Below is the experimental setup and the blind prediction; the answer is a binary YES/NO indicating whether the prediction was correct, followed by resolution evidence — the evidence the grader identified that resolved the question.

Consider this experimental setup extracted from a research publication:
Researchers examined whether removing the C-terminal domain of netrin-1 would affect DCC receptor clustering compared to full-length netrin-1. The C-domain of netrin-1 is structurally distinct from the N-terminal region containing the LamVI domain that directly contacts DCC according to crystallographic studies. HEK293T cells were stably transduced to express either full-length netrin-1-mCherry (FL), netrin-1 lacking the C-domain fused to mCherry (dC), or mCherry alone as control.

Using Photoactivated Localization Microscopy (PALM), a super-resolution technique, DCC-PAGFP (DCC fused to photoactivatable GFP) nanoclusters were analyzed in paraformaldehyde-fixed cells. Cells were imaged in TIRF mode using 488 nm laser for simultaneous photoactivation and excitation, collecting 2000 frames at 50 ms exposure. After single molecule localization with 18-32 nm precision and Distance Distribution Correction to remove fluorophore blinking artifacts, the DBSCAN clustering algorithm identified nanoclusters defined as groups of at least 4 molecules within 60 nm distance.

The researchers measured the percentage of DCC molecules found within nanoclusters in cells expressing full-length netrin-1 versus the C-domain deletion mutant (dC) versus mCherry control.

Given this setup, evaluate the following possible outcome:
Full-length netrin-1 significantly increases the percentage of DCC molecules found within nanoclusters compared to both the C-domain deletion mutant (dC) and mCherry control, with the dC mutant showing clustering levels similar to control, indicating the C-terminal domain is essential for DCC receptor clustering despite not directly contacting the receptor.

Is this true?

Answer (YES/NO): NO